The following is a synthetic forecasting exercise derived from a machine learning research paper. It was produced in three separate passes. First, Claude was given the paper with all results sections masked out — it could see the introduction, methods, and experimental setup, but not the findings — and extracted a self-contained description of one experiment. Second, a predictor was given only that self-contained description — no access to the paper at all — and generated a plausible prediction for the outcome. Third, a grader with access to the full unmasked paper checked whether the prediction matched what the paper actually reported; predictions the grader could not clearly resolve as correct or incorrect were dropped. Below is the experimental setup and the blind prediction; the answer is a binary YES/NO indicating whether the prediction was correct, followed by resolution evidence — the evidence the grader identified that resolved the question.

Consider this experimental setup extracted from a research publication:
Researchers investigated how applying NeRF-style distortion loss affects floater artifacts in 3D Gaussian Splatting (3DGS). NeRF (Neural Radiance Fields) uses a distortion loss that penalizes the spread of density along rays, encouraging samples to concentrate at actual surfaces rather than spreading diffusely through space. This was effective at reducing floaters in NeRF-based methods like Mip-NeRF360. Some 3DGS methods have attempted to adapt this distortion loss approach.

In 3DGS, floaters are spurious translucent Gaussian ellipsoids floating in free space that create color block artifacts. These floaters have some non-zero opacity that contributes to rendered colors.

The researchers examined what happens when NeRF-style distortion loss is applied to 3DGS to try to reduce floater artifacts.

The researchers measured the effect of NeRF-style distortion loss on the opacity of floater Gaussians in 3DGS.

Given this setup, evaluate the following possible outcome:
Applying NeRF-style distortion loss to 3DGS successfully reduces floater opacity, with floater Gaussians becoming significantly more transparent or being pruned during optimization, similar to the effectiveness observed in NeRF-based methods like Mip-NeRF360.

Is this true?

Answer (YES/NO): NO